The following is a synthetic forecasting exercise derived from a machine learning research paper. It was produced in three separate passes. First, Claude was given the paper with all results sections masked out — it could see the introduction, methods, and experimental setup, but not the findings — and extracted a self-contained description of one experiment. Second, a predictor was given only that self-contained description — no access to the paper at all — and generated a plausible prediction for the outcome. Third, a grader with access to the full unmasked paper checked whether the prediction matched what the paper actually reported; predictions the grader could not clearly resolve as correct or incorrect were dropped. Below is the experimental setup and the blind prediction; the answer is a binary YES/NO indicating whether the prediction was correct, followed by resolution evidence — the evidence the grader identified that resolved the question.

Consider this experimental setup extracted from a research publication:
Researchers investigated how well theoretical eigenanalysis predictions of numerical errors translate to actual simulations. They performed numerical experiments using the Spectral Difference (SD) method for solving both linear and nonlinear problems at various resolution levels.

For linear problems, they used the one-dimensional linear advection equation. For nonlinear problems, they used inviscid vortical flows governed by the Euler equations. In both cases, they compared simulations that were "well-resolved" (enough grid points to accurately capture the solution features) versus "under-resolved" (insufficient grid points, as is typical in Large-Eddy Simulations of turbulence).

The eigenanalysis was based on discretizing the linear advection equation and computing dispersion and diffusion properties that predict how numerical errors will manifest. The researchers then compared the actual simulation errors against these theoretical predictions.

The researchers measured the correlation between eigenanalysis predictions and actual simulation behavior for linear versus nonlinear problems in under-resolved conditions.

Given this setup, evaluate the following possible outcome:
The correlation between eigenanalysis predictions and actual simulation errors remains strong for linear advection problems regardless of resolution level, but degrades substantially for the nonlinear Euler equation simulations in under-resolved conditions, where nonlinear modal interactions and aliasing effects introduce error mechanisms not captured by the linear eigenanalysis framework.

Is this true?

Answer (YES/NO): NO